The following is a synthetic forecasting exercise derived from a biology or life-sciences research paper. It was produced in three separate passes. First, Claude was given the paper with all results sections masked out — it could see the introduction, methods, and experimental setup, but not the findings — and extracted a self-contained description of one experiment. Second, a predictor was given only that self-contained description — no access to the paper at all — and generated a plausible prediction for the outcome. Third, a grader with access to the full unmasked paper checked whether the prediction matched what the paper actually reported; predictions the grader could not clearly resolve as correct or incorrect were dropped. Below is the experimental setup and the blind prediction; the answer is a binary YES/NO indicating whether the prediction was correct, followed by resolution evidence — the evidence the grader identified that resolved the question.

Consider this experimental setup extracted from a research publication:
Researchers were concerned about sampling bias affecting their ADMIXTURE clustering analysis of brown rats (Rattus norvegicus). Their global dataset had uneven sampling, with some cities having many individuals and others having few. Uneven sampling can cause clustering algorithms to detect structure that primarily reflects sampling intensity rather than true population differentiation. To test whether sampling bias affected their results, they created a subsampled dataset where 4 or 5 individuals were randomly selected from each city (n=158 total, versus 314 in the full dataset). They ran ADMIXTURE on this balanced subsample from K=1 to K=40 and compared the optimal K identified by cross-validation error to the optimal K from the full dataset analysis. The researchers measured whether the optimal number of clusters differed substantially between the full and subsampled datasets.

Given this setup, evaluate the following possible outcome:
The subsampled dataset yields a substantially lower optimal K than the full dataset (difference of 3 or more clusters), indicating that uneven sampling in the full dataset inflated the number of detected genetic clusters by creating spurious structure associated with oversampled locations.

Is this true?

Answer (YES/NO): NO